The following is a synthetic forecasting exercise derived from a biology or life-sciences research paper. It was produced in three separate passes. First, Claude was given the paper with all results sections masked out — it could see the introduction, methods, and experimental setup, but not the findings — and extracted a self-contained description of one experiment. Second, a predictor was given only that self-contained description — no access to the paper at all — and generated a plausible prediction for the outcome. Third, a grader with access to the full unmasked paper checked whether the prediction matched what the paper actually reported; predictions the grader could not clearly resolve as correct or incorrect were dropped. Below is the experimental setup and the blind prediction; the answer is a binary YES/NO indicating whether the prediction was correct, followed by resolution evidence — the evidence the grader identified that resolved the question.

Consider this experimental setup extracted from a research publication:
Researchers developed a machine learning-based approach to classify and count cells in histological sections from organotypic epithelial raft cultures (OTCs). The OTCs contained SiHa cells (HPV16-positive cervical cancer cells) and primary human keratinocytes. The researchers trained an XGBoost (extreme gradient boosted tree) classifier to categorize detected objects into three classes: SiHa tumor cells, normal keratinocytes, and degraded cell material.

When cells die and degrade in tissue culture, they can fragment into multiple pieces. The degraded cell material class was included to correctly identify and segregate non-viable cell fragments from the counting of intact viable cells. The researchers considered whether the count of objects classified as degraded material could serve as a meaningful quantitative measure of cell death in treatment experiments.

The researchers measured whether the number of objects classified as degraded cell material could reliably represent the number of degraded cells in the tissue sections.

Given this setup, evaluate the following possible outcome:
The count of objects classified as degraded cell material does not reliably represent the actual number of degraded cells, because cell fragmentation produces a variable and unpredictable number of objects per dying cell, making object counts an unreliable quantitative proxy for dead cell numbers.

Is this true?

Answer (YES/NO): YES